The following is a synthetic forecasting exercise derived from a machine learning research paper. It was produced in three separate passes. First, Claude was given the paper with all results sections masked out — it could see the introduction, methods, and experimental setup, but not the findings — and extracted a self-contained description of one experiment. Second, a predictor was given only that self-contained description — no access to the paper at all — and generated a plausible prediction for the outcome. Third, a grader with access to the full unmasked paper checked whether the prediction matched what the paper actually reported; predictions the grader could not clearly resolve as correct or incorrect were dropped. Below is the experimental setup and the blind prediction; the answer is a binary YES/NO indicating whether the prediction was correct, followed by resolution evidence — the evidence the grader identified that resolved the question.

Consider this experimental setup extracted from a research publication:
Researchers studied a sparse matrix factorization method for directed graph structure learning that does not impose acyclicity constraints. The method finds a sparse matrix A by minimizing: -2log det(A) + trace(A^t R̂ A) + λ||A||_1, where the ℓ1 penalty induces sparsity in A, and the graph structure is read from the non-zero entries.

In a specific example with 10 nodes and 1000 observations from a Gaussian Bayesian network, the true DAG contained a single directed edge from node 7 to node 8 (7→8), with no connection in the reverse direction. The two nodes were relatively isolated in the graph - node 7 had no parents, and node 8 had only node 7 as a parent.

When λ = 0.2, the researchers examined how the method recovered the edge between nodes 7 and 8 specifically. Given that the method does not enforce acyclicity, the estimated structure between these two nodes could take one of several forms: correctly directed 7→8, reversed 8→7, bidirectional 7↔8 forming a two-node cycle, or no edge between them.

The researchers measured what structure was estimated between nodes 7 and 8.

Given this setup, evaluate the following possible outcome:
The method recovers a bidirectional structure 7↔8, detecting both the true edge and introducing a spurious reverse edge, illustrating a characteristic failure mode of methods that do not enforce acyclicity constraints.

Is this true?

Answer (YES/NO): YES